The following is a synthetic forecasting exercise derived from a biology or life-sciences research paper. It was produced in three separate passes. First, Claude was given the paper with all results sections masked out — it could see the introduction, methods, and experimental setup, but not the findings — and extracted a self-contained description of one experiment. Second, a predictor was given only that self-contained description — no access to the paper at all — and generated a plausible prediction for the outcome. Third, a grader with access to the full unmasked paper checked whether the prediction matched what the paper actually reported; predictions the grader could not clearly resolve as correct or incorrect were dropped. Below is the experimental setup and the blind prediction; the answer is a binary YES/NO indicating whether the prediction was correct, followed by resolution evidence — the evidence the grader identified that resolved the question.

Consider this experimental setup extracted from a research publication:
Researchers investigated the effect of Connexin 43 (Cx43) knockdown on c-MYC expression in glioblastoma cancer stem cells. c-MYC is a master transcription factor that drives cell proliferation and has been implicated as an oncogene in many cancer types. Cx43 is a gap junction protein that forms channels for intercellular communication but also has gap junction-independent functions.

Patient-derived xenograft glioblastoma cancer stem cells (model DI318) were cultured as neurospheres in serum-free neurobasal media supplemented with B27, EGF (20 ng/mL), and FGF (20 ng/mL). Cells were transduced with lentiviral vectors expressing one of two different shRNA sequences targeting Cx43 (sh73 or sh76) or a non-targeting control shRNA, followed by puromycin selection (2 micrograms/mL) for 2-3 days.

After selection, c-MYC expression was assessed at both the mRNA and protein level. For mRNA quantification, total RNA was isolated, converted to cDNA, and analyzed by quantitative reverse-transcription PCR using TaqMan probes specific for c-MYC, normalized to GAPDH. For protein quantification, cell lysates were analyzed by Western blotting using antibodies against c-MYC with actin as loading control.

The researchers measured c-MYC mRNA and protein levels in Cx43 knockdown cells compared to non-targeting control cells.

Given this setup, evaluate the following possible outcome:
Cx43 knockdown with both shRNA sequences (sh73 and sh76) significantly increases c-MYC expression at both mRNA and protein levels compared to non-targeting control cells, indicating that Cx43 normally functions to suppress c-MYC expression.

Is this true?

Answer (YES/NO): NO